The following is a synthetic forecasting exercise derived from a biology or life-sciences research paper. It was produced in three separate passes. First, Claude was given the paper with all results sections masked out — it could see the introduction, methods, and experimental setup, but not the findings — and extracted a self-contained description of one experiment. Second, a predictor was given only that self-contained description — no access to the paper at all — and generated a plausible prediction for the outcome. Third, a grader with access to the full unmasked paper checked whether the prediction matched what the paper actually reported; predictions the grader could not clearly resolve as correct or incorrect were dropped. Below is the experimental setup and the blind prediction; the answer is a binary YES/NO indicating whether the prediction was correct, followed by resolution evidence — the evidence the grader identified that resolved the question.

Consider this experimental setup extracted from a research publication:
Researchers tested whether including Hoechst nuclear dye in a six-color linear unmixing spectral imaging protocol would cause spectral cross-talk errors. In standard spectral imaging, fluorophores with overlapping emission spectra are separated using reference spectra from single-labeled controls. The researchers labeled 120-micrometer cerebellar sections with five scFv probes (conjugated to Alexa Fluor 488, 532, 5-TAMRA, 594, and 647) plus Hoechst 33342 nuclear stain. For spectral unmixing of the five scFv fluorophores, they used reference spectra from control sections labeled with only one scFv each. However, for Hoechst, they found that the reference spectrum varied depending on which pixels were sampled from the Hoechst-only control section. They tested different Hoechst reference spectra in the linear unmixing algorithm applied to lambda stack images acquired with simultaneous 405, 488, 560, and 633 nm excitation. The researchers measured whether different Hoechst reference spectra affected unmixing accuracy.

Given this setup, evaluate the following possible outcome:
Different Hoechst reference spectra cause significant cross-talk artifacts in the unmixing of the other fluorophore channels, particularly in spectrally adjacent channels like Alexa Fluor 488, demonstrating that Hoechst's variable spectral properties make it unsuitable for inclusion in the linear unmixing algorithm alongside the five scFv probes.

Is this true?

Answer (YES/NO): NO